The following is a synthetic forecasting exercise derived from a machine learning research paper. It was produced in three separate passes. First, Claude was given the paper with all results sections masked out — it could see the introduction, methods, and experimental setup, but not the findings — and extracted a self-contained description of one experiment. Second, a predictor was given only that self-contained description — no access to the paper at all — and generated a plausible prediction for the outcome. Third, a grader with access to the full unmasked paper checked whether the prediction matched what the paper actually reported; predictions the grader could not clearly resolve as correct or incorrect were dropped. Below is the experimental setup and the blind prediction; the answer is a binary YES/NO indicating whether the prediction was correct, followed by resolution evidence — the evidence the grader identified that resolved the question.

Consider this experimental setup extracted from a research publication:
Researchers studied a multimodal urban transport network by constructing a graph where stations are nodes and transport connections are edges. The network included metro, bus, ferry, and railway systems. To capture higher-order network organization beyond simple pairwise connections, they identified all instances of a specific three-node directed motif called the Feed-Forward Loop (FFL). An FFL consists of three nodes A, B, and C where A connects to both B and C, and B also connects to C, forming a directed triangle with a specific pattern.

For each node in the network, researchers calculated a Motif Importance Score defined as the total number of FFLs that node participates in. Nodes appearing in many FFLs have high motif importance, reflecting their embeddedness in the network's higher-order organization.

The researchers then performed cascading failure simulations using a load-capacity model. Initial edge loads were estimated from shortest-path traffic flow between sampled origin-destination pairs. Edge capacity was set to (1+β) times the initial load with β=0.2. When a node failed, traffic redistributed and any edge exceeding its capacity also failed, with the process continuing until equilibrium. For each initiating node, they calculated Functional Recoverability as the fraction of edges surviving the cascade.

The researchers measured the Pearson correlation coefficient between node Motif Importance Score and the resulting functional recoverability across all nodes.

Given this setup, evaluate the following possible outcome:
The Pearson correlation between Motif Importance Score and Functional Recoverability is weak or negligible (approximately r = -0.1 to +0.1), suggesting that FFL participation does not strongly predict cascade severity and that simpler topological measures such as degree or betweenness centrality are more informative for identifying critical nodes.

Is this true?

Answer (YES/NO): YES